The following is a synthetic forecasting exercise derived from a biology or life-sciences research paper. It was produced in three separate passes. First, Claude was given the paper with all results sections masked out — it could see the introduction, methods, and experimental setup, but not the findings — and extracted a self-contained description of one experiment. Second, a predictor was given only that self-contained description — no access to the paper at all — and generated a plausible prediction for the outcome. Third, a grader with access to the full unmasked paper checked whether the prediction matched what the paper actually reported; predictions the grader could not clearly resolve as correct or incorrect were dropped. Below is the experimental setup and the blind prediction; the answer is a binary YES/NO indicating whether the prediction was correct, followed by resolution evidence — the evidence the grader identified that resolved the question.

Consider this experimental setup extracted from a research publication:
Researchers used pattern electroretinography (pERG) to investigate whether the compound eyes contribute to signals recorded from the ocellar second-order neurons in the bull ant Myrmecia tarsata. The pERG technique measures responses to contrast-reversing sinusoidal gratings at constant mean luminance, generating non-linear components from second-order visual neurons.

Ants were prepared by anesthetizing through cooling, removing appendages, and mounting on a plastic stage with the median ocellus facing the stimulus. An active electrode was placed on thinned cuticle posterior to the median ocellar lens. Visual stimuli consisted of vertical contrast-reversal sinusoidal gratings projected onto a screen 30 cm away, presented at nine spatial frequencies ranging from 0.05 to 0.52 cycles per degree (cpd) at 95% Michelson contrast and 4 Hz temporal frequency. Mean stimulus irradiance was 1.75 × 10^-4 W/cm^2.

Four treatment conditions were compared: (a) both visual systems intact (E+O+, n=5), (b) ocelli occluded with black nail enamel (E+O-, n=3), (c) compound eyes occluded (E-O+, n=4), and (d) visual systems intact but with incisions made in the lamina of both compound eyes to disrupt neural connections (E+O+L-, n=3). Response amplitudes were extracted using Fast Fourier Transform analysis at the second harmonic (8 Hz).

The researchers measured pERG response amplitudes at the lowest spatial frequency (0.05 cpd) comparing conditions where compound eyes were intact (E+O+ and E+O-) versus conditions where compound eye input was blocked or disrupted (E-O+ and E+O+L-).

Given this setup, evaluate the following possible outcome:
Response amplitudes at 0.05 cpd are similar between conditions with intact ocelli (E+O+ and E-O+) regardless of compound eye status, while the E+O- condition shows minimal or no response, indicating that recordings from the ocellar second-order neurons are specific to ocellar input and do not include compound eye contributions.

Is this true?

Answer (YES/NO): NO